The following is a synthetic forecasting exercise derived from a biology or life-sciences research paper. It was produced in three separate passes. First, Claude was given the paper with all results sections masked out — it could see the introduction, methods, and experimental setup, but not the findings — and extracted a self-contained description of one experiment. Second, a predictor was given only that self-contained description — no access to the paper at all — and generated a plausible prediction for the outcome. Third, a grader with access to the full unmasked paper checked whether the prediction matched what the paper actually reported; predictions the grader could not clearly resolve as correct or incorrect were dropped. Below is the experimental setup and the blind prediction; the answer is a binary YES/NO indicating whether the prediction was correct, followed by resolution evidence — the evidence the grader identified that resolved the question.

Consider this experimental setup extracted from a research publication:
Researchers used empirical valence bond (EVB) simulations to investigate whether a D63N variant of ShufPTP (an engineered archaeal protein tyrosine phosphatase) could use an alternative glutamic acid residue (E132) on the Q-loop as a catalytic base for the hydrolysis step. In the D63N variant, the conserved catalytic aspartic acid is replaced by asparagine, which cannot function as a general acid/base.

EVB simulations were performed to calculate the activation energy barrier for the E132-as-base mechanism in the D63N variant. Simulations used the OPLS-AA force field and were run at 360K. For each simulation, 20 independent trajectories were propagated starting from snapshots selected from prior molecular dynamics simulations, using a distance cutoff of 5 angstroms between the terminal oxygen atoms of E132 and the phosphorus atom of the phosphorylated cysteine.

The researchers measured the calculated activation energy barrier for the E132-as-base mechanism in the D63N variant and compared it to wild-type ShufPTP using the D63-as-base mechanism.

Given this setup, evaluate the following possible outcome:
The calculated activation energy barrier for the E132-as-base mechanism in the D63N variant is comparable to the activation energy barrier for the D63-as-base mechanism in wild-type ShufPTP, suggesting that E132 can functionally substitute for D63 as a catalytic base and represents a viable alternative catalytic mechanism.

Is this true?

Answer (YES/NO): NO